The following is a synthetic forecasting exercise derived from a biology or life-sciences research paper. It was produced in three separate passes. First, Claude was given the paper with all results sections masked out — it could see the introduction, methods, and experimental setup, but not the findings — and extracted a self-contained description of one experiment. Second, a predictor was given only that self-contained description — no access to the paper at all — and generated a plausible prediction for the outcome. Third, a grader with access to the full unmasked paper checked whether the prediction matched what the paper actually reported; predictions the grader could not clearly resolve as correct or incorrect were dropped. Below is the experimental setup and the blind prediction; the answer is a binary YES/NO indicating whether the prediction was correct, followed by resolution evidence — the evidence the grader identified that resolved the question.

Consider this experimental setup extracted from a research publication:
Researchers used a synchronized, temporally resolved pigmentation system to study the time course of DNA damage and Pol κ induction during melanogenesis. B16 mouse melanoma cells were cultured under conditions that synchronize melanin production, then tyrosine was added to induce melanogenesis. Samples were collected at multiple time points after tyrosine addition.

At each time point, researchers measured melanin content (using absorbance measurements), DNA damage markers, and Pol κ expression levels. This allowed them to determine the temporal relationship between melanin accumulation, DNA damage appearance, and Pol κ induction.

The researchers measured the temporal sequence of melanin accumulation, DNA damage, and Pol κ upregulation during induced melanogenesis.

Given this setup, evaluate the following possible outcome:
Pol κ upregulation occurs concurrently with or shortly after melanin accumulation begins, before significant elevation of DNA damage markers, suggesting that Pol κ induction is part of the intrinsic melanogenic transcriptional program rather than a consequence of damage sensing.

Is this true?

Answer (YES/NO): NO